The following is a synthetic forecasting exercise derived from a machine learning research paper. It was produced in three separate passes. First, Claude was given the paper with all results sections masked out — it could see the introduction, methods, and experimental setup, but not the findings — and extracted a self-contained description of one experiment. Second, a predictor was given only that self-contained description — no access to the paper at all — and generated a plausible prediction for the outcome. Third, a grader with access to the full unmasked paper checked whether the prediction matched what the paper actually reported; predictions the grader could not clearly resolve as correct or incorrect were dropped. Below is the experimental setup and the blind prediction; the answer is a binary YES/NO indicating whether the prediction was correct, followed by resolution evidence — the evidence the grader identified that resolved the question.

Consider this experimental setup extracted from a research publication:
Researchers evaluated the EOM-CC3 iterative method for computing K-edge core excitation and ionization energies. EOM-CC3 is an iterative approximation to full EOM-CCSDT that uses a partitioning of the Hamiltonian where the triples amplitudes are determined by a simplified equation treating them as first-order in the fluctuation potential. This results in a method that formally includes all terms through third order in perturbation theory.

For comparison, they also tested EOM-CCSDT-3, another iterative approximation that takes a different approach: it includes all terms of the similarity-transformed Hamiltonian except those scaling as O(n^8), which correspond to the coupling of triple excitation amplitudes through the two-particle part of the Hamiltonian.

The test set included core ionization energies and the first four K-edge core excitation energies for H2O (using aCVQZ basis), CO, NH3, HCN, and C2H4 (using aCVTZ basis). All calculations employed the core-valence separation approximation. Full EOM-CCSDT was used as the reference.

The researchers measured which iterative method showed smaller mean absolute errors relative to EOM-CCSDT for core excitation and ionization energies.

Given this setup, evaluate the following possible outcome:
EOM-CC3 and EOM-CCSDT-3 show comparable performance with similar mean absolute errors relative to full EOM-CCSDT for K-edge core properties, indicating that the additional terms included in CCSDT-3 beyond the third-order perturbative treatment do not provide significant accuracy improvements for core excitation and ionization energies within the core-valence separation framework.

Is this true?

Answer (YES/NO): NO